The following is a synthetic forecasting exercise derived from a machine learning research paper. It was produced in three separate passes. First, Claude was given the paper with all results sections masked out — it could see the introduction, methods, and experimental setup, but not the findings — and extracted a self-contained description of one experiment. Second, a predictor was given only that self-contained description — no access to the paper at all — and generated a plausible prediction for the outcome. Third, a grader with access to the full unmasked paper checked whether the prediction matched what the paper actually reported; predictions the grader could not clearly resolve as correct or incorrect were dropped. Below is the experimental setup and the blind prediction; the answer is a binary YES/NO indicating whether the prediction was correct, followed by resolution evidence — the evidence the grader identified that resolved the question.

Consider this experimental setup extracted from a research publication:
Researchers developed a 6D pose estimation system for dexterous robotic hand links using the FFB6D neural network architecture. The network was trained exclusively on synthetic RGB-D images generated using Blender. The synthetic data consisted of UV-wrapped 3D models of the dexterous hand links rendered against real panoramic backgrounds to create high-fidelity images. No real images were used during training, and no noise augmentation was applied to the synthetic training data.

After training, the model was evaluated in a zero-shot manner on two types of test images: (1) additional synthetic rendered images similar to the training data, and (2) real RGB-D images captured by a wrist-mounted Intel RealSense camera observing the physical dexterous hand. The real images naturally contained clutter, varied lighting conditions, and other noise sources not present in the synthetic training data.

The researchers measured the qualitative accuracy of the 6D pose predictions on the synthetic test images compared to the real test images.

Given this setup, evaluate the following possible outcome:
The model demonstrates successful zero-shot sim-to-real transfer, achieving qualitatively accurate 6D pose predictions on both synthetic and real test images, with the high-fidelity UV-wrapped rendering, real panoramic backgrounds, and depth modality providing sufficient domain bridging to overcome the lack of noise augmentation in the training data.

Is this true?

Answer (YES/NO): NO